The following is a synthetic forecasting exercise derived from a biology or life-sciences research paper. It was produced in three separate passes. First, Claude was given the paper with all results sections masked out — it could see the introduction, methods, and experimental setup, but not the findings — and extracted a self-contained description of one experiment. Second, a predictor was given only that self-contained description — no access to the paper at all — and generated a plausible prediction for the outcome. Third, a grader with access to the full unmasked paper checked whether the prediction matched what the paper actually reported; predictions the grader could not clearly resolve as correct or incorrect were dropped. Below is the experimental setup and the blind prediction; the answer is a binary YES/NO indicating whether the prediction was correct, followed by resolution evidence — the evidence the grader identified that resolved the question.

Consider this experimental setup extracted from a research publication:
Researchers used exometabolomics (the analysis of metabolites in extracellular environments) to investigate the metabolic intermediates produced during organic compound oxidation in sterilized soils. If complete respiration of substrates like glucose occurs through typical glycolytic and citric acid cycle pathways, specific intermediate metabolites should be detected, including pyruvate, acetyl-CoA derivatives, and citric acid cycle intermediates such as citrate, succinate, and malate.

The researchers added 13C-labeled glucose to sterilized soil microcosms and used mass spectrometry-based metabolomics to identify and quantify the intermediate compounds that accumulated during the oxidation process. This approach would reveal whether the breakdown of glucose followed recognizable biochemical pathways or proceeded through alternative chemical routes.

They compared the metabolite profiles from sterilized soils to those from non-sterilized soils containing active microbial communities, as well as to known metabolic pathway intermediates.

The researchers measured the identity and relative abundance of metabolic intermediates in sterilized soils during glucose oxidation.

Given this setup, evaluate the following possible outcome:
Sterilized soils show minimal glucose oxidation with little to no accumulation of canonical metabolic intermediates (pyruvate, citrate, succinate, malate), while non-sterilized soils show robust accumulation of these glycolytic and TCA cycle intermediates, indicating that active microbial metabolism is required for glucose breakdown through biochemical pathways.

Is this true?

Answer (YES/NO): NO